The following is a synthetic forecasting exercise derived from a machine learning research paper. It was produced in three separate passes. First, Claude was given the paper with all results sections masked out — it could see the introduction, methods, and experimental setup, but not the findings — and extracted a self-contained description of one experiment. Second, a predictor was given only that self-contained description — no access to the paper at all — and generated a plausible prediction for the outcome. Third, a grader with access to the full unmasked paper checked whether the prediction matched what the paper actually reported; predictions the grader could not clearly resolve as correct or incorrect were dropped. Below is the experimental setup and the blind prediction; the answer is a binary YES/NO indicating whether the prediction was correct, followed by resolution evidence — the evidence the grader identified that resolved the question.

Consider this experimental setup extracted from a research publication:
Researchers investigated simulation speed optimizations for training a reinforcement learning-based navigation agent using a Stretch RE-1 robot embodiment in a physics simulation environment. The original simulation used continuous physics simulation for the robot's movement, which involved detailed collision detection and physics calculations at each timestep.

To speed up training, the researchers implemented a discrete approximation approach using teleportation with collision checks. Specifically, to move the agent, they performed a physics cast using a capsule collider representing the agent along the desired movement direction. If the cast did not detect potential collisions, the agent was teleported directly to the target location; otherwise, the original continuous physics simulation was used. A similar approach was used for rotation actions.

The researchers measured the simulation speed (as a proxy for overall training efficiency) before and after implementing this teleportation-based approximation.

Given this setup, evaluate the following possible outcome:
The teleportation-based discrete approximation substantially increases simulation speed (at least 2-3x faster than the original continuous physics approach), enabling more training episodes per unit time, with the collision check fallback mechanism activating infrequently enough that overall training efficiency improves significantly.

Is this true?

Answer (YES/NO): NO